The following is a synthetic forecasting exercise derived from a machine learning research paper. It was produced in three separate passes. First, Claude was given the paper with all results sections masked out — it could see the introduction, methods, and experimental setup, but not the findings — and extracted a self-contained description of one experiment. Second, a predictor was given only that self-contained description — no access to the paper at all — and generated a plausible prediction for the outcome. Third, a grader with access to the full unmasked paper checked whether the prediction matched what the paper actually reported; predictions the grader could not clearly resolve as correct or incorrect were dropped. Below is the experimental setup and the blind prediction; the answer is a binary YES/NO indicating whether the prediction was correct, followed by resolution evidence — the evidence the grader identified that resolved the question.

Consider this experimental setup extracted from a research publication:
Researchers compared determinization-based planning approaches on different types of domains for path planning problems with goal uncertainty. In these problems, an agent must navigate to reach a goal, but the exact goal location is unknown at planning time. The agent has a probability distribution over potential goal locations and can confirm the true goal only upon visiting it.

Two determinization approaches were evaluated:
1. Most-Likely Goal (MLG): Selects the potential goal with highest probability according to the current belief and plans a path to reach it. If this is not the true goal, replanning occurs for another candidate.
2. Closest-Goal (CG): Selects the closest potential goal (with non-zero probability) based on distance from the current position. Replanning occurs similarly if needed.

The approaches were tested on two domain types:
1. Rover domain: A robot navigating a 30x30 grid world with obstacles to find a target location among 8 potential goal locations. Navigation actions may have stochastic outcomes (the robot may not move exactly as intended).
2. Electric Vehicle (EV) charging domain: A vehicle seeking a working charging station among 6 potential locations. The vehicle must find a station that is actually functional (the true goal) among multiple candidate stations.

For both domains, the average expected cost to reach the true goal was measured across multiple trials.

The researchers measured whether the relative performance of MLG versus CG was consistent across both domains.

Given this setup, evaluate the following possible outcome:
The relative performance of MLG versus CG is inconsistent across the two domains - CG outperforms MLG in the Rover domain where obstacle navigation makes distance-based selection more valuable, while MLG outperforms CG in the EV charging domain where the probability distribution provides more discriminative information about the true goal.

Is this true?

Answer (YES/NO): NO